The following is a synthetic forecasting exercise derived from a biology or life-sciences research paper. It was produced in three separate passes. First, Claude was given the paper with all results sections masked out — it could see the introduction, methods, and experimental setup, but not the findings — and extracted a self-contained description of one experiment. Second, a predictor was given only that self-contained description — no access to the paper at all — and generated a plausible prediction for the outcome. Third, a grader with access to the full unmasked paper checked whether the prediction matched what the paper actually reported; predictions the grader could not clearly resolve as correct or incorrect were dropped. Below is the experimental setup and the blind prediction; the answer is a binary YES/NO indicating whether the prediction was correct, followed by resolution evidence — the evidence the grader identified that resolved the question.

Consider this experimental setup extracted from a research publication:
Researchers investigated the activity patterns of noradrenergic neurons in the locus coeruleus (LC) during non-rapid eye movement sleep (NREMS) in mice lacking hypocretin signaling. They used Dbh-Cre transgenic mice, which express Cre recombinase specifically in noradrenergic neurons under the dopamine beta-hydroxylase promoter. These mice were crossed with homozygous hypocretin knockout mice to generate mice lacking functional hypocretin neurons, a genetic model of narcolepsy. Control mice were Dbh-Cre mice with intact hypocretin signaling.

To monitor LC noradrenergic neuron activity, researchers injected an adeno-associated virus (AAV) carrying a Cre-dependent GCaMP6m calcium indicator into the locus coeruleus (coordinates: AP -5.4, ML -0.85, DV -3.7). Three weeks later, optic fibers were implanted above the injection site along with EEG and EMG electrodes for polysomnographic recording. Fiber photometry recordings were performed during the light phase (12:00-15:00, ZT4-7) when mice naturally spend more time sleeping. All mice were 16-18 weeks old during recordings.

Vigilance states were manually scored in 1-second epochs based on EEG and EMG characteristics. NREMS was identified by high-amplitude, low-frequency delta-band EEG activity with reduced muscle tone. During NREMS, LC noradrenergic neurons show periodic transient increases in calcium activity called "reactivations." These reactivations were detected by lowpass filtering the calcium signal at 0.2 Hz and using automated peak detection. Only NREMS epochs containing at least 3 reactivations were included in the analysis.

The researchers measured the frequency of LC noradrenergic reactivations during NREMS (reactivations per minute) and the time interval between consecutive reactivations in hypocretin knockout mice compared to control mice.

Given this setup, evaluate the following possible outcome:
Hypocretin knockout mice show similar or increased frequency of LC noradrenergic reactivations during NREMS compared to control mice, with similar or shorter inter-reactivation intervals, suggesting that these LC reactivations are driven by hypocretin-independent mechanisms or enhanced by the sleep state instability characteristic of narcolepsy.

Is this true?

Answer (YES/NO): YES